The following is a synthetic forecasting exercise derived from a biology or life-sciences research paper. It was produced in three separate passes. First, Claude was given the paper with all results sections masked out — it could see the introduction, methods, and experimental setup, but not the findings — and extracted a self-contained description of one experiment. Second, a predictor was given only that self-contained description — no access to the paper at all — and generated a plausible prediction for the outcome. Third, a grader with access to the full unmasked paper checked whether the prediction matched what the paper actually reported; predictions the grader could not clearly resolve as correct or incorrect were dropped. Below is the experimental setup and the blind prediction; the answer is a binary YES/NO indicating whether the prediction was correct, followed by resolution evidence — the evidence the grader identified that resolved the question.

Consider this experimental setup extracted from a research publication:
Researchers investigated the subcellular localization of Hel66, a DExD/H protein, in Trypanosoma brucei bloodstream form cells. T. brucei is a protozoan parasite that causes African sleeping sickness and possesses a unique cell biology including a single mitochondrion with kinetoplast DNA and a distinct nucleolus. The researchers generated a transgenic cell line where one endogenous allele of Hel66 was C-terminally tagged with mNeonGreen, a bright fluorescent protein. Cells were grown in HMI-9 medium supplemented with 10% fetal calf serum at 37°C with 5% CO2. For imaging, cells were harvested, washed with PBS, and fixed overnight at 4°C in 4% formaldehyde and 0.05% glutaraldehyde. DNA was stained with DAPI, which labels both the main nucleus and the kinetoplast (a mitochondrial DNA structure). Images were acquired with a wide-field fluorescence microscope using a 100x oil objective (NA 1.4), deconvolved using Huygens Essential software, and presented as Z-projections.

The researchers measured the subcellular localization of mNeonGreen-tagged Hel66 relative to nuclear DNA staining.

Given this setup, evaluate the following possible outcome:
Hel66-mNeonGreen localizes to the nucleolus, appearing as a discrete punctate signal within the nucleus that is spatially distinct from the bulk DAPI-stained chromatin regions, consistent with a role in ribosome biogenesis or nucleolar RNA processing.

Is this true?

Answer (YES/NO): YES